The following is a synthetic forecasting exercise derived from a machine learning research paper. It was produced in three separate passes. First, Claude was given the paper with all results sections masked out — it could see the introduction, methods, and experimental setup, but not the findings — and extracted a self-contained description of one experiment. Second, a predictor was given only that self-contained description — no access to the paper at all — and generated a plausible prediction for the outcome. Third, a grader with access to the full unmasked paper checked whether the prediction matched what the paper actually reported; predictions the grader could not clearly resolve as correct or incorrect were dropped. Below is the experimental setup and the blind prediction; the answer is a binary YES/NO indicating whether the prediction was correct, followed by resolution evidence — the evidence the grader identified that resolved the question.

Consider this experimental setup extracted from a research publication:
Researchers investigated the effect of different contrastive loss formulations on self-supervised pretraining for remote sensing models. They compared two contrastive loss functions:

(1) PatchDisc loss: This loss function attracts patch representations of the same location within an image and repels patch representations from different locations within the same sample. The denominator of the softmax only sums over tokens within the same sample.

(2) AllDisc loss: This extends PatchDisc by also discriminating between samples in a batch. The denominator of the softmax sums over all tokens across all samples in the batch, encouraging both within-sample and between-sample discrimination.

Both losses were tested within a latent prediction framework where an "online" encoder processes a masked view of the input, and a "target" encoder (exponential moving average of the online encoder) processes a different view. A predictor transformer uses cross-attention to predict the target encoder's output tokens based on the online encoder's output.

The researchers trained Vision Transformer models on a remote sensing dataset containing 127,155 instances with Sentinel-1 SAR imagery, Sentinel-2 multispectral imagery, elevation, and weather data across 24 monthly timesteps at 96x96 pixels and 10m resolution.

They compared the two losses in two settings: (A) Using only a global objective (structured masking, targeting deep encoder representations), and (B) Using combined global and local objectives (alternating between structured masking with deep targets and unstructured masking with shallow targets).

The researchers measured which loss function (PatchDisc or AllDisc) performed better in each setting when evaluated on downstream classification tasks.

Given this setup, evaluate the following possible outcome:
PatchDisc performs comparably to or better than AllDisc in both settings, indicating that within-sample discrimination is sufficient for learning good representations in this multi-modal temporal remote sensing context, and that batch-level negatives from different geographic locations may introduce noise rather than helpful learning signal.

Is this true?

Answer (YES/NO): NO